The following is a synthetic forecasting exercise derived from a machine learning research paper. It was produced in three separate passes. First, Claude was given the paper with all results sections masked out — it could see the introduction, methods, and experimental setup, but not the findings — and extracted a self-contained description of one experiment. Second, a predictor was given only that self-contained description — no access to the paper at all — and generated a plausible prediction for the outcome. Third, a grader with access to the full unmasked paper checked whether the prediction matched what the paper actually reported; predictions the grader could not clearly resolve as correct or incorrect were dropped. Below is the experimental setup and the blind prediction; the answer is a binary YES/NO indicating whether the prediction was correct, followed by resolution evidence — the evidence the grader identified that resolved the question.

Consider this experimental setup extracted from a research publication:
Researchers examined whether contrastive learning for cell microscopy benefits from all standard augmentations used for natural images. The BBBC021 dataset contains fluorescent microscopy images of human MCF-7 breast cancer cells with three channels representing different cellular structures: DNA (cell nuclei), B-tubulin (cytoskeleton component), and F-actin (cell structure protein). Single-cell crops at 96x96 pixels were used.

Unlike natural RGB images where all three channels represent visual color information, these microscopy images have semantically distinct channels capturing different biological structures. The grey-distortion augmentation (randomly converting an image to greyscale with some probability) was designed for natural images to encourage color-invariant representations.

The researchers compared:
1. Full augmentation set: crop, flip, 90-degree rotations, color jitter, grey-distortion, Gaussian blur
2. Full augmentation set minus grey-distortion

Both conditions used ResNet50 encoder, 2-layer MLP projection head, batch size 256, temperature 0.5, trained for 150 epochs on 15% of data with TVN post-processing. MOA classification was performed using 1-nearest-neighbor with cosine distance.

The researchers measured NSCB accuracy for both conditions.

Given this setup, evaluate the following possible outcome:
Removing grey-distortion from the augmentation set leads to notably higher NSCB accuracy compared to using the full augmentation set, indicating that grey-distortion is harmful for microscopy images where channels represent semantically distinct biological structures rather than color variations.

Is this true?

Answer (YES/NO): YES